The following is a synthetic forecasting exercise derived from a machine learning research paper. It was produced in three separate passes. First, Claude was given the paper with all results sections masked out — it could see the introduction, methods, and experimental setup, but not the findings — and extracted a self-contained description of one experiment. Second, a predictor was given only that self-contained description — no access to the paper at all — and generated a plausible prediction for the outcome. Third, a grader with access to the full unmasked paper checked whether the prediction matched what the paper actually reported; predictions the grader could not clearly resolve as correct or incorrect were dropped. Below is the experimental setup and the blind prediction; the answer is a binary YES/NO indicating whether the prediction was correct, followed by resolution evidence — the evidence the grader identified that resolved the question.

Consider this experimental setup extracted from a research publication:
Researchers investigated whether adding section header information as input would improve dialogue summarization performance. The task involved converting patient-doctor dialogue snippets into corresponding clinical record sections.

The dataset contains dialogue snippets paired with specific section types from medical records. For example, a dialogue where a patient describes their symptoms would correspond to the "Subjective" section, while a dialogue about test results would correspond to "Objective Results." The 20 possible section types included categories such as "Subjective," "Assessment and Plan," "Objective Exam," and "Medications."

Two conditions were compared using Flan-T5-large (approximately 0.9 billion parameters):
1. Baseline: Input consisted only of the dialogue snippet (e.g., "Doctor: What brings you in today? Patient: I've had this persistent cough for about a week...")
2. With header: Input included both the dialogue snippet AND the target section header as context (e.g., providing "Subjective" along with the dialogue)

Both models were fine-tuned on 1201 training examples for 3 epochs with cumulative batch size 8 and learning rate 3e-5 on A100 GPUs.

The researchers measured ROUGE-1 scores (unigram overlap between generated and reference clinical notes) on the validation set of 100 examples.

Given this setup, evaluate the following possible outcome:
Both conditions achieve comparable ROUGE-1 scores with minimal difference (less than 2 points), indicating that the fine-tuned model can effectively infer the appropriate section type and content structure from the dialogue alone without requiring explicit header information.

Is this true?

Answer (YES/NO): YES